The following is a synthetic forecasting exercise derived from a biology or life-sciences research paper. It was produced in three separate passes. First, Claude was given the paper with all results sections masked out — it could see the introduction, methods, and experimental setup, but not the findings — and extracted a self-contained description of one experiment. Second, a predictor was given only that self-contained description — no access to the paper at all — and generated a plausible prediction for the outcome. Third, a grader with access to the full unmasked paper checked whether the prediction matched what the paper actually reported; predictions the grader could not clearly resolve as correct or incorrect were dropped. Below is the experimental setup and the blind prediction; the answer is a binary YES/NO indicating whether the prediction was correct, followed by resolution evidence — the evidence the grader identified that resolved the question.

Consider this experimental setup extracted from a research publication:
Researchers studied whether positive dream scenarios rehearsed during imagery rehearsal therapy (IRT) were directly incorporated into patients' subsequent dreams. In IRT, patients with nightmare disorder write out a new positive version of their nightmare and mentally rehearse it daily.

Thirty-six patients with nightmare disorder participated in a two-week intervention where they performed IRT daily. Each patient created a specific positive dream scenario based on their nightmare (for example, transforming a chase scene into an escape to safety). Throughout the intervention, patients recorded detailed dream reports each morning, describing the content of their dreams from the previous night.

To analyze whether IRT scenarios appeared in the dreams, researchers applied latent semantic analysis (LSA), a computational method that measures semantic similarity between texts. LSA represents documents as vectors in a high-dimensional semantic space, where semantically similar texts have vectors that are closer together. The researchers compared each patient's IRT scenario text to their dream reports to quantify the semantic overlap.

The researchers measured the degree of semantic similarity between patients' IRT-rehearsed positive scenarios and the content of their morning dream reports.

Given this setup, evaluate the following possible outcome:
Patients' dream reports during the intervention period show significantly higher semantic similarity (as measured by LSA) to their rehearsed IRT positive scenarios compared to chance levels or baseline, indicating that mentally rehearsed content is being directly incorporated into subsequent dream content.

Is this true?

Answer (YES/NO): NO